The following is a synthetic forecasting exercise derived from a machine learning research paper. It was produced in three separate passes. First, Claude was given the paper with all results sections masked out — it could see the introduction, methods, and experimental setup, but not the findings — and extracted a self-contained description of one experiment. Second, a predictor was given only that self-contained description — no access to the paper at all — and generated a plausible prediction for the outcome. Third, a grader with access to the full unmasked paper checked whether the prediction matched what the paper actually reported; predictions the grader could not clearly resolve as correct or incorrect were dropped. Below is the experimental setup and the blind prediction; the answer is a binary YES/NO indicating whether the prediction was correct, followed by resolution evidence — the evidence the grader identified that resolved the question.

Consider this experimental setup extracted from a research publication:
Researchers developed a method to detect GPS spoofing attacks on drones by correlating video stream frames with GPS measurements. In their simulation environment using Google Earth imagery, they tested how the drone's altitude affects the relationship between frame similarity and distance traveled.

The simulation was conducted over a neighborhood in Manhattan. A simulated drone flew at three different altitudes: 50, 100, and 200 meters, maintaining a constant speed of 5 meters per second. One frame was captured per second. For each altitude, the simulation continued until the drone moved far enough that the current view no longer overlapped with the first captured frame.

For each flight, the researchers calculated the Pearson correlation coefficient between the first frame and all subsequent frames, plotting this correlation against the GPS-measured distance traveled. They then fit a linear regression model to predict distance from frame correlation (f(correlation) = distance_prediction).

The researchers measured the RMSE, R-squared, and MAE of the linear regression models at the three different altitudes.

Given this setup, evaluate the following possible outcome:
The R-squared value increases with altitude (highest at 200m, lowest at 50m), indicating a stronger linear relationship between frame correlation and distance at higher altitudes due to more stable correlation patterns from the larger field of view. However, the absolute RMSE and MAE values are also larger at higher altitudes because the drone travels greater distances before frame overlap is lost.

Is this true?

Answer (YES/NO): YES